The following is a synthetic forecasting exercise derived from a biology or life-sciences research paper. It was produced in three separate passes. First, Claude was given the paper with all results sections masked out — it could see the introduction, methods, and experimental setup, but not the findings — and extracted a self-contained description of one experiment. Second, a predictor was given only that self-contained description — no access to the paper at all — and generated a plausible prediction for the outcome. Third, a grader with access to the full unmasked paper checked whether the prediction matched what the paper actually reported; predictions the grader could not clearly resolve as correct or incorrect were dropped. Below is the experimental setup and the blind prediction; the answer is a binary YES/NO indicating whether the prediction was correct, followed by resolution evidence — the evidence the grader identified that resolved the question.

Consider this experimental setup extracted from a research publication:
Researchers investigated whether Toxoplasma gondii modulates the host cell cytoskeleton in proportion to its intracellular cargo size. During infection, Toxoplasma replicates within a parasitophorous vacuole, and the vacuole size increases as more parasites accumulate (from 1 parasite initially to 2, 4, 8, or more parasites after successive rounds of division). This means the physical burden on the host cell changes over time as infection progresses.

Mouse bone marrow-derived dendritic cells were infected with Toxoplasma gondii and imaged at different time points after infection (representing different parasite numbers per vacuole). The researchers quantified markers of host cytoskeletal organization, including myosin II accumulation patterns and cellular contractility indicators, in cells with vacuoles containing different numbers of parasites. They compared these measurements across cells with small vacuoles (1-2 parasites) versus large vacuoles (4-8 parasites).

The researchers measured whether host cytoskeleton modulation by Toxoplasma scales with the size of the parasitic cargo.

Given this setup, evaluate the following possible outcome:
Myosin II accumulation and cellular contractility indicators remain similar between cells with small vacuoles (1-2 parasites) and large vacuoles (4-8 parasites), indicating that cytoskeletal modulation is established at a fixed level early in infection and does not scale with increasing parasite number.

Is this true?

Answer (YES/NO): NO